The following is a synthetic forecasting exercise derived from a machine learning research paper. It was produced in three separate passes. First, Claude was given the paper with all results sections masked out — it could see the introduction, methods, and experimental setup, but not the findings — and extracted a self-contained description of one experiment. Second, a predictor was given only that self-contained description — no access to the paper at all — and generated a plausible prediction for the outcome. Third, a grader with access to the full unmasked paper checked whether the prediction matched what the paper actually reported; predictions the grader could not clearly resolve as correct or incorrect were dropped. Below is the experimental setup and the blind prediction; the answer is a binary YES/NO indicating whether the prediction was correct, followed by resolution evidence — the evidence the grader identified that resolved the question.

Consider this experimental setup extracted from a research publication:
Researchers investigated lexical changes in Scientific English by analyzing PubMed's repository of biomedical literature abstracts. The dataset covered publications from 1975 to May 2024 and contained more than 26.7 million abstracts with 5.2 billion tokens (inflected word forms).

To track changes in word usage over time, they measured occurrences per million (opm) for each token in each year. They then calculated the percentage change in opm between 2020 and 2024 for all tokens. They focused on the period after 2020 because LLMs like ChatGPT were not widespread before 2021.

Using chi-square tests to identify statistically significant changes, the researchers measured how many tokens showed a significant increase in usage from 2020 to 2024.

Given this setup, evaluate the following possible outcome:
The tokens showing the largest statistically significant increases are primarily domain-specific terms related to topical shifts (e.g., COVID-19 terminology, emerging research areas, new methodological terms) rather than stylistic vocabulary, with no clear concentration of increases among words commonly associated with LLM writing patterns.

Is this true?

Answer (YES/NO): NO